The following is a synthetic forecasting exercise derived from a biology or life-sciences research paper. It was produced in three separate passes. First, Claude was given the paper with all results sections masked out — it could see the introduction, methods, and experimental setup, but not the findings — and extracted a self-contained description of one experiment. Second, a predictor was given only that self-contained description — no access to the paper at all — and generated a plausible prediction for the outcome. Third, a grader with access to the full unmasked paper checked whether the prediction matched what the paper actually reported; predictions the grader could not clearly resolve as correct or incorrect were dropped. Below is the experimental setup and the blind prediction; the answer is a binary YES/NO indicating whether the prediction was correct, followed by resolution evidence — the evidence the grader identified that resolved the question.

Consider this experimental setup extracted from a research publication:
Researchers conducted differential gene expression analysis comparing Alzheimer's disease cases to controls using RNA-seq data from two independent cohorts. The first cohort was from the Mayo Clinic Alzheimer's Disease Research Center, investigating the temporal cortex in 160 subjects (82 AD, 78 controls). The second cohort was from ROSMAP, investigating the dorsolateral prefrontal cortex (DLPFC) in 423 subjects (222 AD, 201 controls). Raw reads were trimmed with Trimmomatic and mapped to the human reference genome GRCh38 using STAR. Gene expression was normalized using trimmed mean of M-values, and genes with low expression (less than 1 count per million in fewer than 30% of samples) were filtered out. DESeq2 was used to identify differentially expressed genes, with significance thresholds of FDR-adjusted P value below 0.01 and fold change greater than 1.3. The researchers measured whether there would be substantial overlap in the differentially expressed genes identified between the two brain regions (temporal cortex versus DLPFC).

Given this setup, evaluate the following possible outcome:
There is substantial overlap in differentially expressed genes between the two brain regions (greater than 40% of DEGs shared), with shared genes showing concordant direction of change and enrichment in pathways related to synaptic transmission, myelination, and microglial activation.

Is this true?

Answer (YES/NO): NO